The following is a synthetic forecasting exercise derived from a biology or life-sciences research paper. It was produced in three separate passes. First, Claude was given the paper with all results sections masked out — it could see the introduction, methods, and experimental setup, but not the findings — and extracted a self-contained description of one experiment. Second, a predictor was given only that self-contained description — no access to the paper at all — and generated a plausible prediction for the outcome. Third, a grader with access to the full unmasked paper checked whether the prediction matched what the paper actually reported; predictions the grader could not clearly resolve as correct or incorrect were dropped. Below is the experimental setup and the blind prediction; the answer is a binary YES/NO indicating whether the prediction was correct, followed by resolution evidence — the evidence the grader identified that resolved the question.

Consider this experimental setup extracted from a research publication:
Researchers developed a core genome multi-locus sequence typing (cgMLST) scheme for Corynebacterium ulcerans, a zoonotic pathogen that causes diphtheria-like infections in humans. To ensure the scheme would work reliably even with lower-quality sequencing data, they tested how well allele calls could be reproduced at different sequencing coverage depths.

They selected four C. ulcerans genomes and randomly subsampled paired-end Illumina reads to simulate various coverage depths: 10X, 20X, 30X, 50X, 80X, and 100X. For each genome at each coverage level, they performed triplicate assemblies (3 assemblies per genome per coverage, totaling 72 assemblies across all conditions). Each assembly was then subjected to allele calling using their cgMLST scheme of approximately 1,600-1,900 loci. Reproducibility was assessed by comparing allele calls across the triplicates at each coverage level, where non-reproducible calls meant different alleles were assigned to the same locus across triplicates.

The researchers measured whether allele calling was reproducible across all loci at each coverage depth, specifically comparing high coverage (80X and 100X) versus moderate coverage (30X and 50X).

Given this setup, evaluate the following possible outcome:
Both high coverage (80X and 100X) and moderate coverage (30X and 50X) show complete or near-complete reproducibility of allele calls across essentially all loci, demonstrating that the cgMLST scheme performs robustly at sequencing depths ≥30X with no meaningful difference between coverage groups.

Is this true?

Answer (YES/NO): NO